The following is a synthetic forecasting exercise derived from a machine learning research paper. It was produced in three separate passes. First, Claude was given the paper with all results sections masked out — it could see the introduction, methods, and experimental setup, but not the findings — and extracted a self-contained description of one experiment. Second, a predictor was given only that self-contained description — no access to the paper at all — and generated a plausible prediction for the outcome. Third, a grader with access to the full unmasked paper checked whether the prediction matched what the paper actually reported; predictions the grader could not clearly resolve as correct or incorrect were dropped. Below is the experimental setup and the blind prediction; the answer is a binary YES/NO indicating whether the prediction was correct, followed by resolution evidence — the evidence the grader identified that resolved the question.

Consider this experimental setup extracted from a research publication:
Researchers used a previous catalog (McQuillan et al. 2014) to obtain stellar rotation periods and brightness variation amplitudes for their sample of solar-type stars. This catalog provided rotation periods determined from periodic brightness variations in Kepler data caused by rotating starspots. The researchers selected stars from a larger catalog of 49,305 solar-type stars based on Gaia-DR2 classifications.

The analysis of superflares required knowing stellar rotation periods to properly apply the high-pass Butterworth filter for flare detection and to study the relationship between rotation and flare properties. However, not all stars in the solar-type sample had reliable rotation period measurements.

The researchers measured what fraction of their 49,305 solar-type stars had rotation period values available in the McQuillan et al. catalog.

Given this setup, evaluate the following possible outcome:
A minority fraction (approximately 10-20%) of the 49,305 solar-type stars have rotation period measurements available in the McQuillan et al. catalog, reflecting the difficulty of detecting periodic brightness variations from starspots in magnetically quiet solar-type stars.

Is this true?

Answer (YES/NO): NO